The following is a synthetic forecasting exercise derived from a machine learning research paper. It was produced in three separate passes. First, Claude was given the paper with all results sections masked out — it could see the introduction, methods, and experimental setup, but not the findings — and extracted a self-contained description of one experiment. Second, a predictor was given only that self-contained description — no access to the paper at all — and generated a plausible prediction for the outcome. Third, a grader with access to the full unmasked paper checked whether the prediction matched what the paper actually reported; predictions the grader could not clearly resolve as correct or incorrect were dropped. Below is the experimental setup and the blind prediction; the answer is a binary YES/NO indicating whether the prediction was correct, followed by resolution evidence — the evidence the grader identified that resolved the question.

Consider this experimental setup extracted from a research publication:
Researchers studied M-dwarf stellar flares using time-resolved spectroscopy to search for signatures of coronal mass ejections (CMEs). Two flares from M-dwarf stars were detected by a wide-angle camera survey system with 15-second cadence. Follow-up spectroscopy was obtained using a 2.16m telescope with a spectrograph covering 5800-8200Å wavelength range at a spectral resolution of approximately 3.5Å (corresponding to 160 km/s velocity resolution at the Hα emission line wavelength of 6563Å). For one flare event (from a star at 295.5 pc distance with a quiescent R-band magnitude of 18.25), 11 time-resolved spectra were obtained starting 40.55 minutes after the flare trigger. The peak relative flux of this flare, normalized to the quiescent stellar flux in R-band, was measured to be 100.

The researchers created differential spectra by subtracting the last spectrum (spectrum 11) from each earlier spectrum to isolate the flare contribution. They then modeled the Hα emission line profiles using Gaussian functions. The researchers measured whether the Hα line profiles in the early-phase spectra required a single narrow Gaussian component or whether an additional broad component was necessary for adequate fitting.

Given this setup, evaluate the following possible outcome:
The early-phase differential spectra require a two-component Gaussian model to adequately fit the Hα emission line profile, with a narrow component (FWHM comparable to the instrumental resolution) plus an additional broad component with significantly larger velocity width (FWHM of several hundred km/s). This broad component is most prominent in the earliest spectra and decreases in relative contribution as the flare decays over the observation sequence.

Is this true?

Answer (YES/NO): YES